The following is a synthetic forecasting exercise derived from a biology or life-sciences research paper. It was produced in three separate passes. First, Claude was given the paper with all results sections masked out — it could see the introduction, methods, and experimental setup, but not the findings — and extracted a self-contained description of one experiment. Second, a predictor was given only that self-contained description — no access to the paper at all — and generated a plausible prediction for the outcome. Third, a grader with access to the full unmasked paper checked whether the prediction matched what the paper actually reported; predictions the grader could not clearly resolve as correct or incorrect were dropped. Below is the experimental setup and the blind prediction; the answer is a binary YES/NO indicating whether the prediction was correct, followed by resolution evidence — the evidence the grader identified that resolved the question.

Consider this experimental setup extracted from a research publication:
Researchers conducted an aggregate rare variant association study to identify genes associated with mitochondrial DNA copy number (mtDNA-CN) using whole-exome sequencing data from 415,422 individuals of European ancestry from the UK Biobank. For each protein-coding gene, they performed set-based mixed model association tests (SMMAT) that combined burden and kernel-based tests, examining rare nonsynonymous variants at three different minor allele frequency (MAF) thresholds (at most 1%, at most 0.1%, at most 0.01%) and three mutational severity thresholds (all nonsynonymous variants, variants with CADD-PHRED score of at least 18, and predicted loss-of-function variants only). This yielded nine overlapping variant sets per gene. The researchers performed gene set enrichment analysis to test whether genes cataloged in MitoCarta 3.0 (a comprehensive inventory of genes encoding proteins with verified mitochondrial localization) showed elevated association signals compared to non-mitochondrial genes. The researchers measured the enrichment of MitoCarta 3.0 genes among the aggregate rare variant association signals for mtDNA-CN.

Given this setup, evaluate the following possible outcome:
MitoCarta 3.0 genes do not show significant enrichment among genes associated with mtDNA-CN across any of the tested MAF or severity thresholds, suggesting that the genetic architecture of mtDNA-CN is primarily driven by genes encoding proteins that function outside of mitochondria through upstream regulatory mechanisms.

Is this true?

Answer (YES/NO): NO